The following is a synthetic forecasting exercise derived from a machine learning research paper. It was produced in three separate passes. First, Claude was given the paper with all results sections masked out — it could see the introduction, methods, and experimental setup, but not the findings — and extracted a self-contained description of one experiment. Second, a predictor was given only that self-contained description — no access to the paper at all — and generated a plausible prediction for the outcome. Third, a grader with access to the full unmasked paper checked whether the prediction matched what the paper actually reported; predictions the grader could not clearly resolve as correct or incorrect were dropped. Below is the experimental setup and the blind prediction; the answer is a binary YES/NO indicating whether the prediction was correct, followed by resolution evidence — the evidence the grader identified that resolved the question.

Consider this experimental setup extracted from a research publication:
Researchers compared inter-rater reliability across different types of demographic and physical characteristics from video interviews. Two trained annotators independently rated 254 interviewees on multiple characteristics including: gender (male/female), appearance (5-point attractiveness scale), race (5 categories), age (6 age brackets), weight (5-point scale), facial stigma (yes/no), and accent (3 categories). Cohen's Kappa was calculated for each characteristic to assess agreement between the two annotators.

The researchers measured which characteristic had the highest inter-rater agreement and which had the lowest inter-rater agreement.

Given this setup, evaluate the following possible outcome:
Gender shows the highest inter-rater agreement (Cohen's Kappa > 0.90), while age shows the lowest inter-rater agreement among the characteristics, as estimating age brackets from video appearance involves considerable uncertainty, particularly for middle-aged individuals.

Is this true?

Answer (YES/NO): NO